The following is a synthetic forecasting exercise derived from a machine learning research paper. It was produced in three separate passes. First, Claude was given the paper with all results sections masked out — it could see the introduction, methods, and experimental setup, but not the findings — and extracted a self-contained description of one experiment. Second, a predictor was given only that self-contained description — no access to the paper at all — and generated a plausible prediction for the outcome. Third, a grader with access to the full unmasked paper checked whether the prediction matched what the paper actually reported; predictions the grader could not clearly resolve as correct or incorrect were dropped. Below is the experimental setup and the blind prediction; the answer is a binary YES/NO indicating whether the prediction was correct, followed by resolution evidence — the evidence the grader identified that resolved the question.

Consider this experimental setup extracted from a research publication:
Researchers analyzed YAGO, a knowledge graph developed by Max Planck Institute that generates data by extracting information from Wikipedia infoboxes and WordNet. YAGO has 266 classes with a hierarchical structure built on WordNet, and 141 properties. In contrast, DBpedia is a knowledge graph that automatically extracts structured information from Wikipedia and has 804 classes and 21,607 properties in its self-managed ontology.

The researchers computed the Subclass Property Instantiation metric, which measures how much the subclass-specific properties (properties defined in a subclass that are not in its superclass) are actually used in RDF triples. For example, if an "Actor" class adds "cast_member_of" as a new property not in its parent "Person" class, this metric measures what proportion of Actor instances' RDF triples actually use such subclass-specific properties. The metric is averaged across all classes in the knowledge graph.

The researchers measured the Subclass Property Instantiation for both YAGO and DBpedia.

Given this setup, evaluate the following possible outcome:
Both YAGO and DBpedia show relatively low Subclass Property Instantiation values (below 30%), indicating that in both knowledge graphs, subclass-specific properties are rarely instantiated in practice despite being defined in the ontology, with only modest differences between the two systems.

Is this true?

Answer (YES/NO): NO